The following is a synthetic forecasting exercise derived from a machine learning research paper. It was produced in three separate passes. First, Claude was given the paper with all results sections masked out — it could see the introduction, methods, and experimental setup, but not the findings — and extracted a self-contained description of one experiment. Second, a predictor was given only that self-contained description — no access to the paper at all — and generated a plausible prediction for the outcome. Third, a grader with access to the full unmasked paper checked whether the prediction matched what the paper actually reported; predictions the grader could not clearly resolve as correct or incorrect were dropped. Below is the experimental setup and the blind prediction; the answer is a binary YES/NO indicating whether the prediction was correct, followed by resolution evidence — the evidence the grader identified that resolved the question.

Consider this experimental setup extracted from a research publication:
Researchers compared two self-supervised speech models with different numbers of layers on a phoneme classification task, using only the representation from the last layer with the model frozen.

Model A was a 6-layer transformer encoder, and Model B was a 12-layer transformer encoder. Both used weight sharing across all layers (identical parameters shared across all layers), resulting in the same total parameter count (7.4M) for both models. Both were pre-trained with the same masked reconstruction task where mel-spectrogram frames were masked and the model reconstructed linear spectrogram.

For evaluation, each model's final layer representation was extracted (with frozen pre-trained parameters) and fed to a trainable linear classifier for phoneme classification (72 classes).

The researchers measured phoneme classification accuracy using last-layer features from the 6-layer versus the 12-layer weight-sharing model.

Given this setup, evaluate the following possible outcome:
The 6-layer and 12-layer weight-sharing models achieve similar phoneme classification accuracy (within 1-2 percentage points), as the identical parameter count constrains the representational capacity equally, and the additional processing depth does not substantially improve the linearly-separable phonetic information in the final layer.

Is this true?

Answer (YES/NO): NO